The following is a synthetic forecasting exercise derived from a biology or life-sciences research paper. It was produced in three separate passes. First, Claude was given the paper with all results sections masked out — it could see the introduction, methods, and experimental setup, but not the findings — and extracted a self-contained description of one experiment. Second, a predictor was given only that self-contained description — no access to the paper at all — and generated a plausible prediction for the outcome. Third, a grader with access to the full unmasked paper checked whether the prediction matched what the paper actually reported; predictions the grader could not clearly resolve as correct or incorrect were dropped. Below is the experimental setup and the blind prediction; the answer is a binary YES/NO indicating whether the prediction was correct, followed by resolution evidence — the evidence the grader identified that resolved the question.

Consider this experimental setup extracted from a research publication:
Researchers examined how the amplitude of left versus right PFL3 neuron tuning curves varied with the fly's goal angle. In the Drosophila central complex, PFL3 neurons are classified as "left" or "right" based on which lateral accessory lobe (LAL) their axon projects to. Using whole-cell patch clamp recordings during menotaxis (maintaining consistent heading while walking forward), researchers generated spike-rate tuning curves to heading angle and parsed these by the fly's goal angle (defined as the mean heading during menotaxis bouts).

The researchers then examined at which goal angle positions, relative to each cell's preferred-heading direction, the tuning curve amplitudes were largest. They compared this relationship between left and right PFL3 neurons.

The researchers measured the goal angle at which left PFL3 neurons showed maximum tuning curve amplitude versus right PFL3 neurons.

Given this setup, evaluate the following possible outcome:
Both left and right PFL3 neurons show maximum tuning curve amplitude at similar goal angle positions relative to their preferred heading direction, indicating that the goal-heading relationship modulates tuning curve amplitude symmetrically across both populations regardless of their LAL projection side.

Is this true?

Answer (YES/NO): NO